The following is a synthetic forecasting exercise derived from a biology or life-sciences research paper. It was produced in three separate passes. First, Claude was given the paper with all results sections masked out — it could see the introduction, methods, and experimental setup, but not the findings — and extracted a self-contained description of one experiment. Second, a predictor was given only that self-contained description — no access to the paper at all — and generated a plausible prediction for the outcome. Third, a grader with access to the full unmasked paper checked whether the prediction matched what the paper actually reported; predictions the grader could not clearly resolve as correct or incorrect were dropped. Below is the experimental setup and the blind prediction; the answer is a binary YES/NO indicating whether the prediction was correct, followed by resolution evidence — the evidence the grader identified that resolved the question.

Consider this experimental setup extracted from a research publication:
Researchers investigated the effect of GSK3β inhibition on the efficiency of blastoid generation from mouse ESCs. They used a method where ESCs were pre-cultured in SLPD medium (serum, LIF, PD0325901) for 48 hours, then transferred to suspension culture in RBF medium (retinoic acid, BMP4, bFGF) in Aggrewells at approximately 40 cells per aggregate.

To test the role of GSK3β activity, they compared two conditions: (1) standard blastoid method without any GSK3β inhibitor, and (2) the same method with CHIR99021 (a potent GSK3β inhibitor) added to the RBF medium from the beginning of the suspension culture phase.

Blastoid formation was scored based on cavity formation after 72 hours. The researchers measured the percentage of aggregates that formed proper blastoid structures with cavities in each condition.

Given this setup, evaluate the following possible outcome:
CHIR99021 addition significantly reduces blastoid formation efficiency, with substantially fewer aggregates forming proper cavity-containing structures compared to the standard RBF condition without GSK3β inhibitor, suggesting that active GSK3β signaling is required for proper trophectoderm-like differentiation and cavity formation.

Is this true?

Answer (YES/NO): NO